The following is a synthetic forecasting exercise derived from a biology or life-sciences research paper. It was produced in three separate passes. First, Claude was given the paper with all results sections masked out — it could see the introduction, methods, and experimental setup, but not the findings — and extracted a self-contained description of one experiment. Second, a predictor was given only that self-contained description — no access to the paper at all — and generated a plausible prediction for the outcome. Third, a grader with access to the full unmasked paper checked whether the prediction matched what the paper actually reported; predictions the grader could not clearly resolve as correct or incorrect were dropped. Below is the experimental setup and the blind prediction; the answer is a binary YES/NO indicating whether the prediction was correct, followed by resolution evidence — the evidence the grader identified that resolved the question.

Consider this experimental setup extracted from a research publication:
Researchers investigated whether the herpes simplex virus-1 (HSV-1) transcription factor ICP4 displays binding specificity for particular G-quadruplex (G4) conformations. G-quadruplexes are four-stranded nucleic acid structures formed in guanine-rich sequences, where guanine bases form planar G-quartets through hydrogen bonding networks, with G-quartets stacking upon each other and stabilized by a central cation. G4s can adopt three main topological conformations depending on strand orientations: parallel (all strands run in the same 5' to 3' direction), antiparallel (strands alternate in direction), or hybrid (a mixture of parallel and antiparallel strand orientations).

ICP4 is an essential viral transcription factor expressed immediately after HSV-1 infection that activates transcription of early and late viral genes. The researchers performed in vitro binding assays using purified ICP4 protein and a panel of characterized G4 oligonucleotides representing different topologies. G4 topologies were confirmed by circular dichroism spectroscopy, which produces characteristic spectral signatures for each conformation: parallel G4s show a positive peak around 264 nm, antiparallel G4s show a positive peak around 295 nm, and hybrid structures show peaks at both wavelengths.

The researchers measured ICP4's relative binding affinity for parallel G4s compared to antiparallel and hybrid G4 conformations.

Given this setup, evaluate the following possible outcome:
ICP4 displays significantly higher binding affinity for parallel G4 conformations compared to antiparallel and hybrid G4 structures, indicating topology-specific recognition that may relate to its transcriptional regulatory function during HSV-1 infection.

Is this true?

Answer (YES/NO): YES